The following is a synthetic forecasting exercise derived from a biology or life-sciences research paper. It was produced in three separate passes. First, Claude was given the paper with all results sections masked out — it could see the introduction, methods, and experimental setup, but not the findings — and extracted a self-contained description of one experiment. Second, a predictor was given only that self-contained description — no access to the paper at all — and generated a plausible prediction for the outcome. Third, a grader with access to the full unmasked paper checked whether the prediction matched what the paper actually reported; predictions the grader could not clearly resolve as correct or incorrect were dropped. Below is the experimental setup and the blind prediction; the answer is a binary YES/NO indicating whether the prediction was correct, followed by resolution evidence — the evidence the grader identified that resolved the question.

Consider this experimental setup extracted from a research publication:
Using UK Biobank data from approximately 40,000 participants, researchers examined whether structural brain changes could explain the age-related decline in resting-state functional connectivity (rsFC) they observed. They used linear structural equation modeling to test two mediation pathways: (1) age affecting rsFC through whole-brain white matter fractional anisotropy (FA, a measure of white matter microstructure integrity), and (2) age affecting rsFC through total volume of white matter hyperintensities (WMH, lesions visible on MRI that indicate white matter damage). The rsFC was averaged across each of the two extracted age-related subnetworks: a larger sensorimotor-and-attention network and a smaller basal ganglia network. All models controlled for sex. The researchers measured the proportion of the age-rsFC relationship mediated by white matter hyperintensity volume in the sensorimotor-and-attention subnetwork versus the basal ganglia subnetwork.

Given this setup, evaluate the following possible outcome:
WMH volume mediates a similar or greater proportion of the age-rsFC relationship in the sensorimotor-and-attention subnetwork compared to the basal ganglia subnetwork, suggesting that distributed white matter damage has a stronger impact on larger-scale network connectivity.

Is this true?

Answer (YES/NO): YES